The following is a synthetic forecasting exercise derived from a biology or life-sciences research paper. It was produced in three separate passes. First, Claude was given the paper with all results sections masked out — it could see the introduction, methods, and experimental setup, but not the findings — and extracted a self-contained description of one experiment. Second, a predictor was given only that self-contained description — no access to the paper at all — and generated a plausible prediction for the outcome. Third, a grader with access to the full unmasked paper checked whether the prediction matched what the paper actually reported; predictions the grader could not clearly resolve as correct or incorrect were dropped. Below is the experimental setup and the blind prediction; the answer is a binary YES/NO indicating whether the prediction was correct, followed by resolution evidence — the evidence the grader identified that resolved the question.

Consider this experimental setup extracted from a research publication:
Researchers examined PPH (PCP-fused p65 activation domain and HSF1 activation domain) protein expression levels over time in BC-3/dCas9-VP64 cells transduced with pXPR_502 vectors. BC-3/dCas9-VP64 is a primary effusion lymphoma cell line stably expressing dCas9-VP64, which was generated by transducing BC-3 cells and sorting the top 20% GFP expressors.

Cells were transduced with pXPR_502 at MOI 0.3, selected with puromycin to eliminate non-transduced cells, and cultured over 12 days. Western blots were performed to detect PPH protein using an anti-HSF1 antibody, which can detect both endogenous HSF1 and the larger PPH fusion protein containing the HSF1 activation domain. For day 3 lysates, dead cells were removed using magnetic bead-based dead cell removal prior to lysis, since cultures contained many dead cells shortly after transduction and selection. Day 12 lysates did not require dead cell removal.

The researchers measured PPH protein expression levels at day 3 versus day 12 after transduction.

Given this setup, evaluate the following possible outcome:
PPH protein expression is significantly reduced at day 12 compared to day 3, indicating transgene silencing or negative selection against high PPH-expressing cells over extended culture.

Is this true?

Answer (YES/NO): YES